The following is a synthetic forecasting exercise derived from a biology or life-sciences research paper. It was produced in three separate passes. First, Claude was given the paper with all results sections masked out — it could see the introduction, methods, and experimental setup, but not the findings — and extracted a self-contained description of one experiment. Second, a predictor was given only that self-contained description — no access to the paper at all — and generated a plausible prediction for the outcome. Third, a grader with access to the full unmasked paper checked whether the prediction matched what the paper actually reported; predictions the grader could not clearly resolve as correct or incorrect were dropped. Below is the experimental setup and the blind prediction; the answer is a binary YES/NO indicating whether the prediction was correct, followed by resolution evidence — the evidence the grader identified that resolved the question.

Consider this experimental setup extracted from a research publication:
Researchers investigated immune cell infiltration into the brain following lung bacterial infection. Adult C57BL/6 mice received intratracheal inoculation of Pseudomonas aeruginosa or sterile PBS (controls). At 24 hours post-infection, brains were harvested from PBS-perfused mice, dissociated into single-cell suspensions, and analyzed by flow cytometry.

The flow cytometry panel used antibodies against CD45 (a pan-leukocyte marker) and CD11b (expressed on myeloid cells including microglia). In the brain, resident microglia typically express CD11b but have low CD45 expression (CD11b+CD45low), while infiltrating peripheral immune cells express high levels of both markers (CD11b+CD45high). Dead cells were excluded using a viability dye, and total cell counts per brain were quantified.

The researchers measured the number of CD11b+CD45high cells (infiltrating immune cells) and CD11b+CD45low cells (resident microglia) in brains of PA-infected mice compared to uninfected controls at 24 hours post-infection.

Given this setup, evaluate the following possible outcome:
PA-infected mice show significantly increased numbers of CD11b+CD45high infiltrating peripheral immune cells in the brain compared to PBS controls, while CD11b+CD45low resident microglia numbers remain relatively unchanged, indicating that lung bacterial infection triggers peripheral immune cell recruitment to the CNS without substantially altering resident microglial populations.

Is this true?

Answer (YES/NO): YES